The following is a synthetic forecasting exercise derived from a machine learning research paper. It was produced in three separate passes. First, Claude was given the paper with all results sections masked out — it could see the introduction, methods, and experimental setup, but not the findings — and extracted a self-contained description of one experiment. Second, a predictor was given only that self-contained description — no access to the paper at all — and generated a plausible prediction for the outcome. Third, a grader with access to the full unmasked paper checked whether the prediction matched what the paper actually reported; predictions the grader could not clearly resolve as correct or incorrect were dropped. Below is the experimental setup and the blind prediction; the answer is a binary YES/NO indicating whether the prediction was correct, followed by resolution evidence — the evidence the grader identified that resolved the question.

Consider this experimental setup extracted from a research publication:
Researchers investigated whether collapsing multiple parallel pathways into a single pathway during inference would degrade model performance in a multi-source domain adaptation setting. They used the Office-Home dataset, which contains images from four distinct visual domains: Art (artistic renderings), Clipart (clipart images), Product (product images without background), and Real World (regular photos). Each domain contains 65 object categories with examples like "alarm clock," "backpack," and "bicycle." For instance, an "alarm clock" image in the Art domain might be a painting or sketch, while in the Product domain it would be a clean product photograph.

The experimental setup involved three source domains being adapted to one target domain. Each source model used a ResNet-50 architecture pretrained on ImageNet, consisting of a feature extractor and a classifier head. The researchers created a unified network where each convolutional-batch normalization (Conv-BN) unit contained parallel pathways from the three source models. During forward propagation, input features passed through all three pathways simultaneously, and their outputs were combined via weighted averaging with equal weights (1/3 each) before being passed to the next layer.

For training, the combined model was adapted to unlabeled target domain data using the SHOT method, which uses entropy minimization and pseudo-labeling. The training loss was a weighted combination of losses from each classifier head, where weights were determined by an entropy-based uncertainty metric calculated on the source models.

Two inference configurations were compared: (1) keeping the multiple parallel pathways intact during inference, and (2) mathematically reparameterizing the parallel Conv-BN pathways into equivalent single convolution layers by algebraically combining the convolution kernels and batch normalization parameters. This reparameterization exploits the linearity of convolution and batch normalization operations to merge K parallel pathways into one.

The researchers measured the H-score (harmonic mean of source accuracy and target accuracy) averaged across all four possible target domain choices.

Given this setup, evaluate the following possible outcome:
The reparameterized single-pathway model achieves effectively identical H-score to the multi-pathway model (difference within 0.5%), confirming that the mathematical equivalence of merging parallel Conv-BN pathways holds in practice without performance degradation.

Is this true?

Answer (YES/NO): YES